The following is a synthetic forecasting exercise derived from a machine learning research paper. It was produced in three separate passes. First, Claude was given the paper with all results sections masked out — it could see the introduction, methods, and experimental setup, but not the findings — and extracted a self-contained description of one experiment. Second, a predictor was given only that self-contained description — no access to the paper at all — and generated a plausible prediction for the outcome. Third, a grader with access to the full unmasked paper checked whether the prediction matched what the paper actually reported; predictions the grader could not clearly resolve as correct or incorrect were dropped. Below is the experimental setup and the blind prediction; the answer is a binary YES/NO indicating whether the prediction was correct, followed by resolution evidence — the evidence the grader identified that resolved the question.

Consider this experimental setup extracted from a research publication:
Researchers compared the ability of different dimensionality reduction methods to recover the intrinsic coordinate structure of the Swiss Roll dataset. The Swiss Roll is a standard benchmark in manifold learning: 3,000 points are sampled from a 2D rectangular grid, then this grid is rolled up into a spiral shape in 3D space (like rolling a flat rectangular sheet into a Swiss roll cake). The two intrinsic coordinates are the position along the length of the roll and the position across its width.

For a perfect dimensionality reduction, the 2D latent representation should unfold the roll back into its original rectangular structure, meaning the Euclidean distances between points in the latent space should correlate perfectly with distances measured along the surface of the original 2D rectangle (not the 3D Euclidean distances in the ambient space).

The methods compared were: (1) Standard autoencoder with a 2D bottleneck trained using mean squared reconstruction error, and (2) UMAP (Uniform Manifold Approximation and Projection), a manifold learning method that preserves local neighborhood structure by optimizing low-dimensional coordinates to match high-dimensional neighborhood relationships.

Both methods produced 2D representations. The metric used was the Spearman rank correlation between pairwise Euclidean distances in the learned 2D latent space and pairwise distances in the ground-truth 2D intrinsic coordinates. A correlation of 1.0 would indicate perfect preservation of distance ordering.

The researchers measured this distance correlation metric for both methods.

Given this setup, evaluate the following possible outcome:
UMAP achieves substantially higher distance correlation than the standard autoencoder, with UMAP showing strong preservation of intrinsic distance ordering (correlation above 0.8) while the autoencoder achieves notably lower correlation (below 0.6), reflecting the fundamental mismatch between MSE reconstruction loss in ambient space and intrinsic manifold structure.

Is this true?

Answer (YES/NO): NO